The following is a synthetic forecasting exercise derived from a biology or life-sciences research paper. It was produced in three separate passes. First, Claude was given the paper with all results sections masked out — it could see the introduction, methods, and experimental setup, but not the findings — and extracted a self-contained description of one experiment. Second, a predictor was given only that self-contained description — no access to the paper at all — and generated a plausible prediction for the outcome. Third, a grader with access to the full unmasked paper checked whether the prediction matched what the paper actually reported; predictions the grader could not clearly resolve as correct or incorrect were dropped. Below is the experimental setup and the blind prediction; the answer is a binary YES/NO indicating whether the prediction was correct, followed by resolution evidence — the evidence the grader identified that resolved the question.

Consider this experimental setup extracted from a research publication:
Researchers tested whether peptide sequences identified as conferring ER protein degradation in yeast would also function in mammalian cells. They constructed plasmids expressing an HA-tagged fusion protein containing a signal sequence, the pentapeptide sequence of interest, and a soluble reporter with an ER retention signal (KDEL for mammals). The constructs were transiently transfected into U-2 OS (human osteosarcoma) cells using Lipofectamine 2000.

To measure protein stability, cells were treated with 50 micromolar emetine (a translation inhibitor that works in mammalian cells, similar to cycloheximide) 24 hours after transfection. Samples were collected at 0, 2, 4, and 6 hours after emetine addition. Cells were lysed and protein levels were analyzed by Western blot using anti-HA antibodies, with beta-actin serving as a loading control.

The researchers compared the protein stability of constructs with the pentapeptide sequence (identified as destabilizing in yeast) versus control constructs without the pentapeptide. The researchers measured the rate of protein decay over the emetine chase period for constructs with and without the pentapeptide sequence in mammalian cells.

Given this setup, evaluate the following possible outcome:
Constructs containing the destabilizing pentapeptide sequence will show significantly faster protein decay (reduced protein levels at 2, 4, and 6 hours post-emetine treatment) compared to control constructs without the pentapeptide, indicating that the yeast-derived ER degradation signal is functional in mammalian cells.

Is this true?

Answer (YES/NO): YES